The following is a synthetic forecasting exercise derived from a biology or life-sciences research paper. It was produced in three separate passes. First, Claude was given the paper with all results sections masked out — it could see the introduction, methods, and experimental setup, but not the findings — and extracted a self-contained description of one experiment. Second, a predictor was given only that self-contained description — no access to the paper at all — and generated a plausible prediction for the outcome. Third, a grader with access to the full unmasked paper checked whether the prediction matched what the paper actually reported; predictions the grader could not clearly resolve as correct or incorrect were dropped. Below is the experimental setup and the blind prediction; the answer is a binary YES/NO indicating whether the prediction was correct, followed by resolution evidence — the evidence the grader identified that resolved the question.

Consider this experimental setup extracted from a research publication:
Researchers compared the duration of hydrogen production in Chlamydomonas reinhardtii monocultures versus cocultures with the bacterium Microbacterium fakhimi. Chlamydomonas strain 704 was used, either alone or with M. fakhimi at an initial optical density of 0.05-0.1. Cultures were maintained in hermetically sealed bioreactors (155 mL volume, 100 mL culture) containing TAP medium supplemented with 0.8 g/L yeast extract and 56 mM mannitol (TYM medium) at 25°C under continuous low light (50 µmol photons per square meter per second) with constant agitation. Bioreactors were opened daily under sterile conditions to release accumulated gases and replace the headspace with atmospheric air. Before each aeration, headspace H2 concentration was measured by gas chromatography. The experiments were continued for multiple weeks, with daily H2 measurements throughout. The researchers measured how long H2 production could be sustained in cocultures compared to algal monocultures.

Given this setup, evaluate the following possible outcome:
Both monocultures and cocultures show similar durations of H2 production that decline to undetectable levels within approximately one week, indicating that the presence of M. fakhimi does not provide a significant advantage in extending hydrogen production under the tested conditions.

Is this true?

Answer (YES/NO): NO